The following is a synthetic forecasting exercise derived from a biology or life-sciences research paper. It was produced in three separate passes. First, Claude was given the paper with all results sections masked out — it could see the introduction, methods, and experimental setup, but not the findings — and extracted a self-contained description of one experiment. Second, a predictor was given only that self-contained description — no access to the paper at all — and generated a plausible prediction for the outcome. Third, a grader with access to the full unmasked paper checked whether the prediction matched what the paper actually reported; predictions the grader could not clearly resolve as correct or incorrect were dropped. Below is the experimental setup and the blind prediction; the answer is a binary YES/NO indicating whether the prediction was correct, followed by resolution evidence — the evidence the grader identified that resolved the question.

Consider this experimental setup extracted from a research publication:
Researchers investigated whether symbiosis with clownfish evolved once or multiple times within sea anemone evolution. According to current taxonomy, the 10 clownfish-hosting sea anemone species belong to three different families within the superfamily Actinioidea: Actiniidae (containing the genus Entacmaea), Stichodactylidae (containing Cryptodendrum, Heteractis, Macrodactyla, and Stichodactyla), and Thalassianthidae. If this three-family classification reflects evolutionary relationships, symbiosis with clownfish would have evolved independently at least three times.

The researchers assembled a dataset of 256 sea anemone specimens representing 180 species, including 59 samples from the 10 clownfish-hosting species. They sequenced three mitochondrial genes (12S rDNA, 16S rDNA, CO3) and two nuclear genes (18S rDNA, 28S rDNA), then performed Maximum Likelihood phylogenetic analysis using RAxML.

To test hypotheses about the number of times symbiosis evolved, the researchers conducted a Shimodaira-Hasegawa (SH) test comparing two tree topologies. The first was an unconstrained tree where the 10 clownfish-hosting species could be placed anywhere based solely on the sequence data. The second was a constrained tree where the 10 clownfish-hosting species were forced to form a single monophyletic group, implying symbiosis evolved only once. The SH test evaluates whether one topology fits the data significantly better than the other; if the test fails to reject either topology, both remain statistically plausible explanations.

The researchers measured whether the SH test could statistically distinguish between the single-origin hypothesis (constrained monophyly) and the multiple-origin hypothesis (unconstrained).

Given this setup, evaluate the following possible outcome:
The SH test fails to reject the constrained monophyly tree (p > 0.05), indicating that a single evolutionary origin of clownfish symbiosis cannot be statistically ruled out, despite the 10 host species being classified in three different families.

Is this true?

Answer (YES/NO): NO